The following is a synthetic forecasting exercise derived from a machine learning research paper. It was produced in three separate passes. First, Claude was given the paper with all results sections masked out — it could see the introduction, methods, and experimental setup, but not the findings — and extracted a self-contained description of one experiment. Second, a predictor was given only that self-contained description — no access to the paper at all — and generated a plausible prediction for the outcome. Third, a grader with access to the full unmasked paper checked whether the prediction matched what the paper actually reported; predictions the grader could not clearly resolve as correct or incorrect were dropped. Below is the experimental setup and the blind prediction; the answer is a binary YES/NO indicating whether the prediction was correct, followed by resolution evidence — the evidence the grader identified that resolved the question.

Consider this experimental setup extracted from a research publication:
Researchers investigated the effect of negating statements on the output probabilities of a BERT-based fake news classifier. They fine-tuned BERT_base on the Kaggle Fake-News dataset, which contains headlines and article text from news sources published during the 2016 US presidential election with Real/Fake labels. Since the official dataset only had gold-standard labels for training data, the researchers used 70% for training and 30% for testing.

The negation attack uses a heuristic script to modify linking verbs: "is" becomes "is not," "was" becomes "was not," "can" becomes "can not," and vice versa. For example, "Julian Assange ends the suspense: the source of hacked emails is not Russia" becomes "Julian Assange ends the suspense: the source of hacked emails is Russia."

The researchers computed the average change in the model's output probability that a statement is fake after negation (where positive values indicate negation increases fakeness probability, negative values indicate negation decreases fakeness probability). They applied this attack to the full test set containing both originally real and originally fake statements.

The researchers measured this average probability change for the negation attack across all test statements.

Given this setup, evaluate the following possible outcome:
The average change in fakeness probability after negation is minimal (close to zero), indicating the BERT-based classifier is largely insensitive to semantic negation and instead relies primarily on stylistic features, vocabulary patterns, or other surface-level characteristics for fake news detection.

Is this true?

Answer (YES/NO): YES